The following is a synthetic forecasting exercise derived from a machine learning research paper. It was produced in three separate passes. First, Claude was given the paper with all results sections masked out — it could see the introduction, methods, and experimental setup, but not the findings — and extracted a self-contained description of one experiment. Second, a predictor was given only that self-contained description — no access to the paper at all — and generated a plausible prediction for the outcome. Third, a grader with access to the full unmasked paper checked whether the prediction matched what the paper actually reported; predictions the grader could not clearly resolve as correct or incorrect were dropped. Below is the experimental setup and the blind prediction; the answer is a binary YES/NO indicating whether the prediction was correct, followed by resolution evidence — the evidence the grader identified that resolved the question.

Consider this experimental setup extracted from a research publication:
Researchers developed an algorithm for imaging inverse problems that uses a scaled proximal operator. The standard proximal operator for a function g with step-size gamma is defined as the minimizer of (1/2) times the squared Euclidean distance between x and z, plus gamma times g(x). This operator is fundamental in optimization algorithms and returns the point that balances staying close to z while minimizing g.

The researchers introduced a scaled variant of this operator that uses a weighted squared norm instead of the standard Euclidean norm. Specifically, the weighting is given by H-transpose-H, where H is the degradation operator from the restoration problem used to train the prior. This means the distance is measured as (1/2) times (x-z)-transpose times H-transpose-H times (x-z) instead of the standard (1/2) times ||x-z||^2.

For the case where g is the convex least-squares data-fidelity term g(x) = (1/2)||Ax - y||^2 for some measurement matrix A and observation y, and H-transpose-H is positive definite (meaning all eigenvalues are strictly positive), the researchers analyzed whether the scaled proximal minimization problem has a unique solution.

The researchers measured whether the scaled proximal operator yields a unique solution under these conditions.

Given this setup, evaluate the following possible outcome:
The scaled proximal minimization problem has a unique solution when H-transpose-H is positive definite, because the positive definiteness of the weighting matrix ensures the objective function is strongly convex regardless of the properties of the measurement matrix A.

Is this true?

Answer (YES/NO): NO